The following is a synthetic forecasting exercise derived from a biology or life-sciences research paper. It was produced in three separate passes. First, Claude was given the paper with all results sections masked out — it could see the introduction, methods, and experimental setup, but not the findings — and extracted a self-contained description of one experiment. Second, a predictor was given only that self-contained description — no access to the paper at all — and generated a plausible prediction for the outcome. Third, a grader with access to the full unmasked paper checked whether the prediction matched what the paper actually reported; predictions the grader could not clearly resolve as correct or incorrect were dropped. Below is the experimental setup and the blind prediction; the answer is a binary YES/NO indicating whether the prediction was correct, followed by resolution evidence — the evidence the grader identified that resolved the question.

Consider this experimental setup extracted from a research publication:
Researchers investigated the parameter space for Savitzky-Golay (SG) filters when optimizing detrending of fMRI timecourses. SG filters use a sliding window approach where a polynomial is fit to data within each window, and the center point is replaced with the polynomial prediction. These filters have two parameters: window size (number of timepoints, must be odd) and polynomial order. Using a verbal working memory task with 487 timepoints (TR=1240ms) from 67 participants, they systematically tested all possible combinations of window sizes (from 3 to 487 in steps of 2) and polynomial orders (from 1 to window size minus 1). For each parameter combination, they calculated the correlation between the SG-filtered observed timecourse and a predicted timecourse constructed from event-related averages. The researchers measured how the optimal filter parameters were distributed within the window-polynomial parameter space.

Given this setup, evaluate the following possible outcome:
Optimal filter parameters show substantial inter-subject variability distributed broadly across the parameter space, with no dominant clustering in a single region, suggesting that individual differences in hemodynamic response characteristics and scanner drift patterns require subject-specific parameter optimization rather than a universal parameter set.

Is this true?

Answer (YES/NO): NO